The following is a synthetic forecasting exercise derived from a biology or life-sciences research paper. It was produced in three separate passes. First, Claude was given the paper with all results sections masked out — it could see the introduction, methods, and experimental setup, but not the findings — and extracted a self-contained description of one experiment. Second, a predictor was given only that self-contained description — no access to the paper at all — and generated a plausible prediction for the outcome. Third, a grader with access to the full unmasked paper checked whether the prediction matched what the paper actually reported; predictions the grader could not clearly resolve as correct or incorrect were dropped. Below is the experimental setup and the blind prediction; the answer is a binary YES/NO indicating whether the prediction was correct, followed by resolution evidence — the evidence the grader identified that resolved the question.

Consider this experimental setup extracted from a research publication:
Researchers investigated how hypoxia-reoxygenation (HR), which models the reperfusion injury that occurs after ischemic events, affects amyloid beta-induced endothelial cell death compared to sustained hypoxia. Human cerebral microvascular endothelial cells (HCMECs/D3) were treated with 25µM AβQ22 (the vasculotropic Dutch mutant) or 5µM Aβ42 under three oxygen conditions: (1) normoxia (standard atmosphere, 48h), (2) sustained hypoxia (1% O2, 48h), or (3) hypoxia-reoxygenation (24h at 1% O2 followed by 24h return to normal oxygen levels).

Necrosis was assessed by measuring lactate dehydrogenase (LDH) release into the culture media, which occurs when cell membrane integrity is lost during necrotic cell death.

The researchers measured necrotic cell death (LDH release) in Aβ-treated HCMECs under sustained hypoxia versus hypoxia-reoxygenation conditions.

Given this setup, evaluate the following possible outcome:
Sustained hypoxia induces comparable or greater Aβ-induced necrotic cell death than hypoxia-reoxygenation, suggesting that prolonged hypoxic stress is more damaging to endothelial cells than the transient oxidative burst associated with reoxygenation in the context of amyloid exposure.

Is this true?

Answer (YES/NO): NO